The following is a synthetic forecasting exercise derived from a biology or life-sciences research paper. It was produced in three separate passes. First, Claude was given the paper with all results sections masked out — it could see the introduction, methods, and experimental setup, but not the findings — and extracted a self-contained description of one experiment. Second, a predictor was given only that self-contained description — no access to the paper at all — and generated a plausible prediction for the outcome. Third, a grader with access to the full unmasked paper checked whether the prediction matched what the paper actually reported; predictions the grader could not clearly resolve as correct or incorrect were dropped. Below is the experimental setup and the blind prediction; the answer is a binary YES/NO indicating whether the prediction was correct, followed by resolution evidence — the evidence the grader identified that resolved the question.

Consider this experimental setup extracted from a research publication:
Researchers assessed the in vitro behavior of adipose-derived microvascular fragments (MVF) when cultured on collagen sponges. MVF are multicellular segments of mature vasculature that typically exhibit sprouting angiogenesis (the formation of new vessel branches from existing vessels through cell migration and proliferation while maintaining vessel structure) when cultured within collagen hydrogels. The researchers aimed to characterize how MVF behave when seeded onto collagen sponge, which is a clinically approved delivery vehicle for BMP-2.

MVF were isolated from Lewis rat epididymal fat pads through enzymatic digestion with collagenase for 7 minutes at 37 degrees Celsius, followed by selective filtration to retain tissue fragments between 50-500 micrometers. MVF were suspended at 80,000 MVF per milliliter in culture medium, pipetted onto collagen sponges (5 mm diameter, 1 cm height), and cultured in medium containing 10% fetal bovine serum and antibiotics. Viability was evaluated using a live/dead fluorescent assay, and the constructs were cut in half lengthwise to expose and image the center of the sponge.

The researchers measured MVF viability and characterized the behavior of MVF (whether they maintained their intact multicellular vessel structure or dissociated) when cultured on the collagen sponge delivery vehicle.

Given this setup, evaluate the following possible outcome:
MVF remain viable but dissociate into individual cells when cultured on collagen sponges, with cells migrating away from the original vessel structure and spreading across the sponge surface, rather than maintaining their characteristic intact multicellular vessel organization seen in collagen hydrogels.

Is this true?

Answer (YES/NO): YES